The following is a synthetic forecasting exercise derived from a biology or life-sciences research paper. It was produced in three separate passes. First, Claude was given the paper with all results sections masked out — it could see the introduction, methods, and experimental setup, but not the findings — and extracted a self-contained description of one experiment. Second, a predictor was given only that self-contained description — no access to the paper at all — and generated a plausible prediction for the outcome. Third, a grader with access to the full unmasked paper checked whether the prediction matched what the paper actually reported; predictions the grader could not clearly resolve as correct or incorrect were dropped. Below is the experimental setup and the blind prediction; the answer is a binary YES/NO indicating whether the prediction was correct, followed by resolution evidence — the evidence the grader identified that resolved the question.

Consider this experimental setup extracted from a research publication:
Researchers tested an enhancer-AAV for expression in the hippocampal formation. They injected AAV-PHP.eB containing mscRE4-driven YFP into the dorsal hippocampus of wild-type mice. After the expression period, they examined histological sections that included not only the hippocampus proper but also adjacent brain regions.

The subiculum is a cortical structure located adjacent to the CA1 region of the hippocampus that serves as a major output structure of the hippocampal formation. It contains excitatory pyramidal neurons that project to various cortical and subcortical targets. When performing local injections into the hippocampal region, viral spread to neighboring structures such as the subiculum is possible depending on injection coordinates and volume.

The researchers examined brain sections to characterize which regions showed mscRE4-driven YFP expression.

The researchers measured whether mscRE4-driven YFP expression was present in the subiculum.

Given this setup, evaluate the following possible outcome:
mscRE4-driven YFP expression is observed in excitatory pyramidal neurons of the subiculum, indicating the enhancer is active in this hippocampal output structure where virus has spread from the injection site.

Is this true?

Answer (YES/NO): YES